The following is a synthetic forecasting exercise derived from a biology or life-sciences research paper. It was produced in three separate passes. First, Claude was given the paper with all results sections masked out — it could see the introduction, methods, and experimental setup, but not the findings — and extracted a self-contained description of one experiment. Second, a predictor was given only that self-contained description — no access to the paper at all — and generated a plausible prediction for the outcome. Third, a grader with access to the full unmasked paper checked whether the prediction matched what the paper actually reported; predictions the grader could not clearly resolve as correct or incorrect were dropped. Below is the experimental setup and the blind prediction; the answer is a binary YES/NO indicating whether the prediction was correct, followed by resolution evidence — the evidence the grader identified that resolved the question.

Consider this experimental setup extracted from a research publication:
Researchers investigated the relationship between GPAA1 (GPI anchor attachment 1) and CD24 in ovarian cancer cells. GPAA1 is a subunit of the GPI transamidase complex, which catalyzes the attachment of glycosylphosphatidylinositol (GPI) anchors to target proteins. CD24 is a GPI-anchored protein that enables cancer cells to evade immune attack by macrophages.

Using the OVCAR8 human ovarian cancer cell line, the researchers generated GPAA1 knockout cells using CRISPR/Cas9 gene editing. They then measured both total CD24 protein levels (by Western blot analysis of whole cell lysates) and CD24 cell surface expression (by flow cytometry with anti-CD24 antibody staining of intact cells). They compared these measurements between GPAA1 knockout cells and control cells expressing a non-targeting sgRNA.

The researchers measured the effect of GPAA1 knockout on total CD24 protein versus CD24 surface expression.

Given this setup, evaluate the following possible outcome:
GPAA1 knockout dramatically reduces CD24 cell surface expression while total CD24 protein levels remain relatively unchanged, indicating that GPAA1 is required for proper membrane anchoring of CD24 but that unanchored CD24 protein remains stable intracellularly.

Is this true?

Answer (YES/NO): YES